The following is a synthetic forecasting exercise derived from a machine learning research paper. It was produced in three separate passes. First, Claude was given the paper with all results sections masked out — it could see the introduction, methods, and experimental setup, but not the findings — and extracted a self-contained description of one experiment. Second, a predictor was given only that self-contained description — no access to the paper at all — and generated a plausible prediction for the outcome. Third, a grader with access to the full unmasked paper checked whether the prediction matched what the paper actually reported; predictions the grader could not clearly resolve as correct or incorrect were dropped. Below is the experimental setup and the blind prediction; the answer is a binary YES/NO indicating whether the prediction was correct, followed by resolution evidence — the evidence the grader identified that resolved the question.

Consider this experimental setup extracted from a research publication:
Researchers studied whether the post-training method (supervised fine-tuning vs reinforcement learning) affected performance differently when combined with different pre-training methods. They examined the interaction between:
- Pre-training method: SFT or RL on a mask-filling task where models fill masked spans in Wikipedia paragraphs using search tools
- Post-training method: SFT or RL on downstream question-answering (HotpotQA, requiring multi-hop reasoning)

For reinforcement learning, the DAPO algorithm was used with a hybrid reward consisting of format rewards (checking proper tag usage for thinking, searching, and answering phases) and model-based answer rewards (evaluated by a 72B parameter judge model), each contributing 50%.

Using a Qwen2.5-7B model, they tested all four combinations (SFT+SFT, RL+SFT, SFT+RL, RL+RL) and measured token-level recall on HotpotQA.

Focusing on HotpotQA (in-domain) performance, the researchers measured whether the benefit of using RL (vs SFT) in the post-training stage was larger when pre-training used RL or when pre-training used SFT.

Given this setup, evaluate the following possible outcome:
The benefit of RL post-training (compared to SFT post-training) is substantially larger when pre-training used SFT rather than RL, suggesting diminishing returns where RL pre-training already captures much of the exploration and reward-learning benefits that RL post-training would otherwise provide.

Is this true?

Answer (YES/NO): NO